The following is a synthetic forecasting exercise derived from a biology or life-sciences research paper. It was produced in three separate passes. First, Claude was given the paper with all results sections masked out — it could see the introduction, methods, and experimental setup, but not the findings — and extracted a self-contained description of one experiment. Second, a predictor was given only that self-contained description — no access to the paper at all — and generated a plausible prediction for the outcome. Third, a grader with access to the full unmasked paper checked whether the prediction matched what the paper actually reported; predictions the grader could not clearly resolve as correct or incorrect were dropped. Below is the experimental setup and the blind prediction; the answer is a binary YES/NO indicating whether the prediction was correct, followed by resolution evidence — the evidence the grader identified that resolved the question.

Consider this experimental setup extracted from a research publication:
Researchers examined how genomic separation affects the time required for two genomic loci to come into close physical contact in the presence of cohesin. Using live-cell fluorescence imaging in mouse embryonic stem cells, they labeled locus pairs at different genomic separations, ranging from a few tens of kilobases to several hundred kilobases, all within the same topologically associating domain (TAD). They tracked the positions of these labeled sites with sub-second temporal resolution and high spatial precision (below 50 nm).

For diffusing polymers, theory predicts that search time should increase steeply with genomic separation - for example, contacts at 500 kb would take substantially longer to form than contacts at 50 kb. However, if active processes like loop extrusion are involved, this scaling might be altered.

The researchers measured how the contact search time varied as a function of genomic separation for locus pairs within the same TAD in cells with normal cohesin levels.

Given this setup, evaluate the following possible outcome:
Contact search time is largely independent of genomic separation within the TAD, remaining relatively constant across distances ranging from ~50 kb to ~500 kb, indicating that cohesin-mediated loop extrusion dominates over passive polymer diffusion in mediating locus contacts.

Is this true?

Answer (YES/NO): NO